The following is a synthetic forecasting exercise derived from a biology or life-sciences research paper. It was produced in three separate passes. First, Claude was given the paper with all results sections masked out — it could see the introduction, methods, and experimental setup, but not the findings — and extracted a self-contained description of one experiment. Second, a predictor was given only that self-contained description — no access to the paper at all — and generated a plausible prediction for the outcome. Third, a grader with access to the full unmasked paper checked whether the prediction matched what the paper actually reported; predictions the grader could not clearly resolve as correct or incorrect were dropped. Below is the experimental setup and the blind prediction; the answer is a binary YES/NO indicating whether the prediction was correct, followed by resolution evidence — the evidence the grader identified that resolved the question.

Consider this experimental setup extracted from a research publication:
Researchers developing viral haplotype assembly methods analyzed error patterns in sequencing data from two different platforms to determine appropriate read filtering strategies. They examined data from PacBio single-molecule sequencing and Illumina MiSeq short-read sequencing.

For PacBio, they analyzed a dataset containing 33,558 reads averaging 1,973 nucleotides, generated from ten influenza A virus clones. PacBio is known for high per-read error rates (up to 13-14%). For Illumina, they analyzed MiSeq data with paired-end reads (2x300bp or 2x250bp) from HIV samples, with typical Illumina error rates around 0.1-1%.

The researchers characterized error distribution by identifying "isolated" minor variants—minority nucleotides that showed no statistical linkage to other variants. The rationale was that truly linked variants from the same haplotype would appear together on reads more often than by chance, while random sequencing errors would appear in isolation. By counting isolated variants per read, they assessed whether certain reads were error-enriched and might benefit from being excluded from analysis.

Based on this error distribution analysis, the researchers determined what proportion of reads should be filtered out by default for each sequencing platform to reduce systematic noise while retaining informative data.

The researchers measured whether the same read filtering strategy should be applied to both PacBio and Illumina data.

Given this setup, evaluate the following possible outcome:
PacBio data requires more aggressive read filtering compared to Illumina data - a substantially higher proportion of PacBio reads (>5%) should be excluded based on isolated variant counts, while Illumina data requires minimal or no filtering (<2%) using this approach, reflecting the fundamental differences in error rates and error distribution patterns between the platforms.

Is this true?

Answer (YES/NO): YES